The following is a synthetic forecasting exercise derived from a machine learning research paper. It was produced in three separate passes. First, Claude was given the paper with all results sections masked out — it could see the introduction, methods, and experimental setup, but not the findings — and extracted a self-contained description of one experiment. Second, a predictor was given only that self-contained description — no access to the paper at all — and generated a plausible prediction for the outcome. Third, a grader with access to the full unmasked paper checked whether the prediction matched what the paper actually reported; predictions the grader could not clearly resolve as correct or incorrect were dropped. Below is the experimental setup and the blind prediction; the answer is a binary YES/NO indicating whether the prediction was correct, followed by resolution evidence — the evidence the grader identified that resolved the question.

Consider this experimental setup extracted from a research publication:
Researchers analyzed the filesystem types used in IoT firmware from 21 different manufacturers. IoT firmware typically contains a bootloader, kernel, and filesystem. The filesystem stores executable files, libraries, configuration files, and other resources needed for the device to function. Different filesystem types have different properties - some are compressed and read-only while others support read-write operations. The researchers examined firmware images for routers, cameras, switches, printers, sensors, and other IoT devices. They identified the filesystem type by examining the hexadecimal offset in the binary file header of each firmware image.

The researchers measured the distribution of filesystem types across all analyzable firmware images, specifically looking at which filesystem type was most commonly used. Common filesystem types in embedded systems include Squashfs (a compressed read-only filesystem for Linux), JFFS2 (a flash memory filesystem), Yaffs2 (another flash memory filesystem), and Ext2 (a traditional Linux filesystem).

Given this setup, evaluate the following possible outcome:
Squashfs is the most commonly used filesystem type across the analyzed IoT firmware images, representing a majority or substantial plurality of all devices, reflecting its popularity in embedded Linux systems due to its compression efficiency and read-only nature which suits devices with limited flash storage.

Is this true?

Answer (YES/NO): YES